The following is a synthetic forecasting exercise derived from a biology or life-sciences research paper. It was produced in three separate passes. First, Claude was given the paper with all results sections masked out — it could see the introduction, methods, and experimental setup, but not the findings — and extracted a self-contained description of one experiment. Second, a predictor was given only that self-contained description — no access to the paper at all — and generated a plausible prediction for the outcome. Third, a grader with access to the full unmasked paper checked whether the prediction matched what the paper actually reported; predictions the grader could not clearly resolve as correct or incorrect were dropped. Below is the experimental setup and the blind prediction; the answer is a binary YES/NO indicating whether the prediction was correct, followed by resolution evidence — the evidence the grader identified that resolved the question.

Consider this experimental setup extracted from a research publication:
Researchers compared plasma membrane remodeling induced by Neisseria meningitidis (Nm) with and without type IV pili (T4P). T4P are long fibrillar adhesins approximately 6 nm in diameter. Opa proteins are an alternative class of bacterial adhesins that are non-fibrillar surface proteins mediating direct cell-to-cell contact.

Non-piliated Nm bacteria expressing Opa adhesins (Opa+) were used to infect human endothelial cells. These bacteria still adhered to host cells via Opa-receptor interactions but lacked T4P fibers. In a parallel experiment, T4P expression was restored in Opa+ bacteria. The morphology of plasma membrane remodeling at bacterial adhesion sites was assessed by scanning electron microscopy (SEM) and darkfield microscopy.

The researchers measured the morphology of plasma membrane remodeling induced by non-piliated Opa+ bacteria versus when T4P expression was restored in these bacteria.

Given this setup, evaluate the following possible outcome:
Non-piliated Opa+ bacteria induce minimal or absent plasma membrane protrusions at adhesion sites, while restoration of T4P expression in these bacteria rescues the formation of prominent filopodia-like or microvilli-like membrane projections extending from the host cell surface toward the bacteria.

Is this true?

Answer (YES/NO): NO